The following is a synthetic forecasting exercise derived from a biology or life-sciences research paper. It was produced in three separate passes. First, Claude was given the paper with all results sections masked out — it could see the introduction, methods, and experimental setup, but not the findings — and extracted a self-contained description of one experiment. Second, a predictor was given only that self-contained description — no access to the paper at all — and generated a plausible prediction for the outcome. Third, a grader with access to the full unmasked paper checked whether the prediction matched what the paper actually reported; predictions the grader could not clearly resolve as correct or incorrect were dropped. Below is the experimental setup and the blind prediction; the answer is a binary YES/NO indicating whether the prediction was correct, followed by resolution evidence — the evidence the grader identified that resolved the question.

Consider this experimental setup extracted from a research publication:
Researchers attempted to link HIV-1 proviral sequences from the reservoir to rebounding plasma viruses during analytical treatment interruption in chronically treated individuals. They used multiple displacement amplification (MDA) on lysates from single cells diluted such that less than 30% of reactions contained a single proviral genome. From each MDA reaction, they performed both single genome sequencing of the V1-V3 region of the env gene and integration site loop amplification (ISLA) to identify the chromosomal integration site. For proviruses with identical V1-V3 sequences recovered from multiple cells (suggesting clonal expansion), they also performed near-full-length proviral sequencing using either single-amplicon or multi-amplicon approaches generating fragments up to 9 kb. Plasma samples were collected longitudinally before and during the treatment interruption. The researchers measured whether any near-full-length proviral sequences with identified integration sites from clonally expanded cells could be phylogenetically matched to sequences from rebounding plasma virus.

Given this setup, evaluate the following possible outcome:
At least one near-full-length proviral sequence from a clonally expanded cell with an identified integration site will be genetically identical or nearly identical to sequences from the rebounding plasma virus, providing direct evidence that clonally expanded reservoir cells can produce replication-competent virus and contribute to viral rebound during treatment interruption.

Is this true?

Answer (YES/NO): YES